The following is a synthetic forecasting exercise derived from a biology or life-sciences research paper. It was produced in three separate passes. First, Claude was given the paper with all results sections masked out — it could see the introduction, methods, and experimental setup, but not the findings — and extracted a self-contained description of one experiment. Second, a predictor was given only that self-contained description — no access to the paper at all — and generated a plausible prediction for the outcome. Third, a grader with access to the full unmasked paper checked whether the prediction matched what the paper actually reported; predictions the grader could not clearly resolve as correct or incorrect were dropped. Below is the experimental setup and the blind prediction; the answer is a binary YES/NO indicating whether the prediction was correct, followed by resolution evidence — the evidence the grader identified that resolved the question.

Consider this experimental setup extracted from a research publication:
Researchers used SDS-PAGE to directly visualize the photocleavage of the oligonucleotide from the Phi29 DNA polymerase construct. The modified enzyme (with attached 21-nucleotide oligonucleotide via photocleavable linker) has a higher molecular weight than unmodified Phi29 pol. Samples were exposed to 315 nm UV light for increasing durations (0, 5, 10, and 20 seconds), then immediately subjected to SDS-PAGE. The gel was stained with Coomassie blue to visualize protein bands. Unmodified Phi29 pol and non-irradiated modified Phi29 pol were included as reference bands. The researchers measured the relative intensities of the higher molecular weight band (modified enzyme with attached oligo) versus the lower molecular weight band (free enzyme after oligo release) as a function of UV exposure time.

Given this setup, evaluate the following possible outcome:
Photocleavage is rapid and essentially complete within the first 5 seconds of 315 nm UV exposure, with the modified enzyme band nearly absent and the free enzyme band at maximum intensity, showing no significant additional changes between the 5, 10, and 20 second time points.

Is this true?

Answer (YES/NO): NO